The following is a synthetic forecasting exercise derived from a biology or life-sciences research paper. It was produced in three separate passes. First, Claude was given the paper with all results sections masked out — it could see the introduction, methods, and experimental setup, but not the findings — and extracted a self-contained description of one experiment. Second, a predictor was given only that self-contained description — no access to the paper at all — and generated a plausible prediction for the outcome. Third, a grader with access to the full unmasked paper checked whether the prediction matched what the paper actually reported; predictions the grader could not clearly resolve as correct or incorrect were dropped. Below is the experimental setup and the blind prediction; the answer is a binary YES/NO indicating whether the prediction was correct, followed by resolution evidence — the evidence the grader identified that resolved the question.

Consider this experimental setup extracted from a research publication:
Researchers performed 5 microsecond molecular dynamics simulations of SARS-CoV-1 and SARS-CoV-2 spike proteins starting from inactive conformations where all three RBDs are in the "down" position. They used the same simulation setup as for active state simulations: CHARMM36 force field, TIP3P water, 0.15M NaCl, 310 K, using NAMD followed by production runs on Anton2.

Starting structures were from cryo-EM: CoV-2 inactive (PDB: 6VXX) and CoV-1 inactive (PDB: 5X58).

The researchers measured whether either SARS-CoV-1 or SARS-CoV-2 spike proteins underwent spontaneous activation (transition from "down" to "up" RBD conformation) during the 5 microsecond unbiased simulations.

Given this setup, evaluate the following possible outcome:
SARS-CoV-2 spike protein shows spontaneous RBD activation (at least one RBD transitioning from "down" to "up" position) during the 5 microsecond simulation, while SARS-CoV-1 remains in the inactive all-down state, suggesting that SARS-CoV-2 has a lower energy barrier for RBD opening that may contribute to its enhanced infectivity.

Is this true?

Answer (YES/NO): NO